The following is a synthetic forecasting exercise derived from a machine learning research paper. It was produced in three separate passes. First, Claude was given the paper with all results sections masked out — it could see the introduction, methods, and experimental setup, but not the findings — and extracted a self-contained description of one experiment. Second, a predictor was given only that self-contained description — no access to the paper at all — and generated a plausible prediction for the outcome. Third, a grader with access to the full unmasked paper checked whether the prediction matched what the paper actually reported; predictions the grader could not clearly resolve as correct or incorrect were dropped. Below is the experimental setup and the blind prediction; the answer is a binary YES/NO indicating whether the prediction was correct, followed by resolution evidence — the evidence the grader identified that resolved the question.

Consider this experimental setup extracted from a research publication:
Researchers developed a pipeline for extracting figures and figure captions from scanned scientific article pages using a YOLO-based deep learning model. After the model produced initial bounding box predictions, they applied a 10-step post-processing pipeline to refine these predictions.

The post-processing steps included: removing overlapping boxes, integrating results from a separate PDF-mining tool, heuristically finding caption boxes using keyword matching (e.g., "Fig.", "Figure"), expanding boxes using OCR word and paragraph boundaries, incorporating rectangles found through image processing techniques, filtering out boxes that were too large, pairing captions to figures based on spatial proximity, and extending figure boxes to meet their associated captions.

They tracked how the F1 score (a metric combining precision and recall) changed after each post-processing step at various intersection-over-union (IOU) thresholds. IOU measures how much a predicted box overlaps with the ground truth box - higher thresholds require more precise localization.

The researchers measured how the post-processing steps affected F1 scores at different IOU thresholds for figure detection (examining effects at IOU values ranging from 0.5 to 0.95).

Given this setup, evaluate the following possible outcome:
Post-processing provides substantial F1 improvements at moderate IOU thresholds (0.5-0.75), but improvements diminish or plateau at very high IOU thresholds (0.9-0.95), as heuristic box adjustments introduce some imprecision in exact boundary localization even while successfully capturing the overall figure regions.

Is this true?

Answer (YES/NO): NO